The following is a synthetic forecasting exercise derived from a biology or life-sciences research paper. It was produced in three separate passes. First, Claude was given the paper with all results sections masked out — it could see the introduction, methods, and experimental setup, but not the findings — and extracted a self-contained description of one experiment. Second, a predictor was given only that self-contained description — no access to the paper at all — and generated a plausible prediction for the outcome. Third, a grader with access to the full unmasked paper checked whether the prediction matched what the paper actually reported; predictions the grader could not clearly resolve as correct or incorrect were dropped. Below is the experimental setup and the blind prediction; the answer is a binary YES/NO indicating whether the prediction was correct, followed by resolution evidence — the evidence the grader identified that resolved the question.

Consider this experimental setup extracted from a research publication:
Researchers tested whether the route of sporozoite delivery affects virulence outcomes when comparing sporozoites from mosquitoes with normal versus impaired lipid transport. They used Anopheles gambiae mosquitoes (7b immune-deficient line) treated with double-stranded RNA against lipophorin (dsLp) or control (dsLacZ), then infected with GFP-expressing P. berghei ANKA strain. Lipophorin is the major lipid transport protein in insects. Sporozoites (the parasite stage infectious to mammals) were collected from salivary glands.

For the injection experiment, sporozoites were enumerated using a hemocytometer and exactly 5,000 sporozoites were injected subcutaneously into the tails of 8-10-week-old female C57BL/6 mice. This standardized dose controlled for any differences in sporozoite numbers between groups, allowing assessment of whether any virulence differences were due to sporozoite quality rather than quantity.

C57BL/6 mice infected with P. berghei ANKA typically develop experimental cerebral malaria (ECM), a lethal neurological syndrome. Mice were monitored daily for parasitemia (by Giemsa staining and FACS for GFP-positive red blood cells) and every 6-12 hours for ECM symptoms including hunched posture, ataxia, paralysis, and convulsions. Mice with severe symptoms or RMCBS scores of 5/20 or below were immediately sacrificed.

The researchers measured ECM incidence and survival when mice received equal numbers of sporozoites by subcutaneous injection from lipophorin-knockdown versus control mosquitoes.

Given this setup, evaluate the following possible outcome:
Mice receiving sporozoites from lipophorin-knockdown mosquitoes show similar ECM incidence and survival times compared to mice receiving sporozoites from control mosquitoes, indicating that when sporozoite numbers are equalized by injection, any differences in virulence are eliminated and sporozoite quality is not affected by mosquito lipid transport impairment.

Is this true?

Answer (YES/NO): NO